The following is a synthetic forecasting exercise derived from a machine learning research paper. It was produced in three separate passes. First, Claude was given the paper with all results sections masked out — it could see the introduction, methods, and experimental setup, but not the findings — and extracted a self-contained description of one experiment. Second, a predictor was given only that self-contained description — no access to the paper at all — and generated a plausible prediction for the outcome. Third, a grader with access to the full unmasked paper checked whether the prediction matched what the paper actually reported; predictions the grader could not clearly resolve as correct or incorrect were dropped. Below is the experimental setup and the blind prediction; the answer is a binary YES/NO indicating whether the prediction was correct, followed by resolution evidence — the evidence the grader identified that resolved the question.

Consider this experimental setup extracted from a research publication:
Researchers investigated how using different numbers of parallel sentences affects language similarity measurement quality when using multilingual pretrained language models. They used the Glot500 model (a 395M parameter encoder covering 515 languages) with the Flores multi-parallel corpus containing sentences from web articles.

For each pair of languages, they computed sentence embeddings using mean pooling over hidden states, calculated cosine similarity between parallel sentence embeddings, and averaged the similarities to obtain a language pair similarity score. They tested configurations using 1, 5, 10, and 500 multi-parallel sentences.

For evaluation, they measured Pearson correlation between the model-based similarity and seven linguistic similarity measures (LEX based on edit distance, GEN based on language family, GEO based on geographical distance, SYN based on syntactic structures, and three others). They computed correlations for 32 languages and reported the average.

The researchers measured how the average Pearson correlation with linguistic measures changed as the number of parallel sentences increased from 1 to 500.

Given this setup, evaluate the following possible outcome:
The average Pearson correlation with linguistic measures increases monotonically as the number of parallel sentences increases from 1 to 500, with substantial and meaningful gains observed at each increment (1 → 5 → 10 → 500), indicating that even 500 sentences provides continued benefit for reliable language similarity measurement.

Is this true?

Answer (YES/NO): NO